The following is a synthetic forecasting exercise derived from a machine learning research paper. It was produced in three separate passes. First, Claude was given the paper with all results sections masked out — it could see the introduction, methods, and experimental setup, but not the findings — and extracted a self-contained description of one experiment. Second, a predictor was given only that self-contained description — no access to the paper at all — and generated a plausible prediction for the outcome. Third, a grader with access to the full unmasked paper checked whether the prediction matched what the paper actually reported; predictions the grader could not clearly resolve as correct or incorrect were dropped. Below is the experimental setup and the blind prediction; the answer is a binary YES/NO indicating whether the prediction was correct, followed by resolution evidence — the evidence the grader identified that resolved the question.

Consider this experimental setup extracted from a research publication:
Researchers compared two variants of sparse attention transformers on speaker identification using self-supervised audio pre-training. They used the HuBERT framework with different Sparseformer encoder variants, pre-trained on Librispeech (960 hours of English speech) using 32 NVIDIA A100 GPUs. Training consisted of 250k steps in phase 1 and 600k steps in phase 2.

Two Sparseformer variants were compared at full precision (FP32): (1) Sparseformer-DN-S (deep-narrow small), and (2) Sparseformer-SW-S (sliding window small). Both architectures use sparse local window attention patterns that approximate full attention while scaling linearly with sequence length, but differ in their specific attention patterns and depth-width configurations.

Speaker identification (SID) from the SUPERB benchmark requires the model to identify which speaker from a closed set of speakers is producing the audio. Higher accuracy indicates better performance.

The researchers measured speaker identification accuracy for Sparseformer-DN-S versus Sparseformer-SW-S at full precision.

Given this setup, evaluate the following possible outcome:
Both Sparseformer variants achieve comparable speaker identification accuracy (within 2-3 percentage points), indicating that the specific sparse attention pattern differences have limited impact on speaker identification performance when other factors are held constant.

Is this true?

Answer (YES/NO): YES